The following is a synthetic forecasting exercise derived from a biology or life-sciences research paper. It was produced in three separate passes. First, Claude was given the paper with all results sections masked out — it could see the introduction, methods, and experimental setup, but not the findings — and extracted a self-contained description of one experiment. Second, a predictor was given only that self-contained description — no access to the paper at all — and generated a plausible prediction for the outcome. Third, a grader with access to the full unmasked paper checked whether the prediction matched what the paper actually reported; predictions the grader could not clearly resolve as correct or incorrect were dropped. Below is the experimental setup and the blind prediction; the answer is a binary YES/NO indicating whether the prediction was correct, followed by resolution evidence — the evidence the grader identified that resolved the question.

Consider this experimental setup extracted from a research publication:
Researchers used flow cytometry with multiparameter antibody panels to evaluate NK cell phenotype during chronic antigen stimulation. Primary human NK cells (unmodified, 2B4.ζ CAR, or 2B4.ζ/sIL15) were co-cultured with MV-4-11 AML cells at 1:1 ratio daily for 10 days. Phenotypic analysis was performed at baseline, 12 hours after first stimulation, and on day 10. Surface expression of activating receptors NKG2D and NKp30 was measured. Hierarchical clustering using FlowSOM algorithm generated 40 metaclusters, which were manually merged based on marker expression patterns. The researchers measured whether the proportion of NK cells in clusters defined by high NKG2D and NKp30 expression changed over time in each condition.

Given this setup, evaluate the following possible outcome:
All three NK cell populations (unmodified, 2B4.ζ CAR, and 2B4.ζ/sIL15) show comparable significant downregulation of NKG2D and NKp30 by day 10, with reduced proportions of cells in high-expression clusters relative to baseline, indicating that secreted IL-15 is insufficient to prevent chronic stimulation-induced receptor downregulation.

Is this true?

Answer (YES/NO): NO